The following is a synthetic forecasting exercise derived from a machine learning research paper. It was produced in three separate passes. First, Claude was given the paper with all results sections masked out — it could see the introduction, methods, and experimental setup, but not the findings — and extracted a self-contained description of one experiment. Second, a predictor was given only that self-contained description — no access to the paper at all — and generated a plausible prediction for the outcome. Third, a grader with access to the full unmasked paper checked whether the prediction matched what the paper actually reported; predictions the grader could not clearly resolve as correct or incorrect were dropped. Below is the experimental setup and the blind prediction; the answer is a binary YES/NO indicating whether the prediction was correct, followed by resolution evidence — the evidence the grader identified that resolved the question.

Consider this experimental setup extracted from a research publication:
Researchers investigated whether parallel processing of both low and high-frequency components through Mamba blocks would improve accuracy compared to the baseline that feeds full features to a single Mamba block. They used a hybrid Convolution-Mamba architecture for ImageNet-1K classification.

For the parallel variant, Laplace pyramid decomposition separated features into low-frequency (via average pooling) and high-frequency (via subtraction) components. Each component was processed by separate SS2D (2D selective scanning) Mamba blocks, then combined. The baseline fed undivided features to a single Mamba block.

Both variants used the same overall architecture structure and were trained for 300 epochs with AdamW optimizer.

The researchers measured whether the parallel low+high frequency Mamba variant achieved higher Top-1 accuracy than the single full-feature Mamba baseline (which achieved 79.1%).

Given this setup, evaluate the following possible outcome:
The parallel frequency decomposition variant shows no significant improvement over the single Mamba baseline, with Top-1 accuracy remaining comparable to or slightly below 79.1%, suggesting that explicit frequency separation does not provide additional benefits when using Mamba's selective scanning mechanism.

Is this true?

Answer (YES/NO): YES